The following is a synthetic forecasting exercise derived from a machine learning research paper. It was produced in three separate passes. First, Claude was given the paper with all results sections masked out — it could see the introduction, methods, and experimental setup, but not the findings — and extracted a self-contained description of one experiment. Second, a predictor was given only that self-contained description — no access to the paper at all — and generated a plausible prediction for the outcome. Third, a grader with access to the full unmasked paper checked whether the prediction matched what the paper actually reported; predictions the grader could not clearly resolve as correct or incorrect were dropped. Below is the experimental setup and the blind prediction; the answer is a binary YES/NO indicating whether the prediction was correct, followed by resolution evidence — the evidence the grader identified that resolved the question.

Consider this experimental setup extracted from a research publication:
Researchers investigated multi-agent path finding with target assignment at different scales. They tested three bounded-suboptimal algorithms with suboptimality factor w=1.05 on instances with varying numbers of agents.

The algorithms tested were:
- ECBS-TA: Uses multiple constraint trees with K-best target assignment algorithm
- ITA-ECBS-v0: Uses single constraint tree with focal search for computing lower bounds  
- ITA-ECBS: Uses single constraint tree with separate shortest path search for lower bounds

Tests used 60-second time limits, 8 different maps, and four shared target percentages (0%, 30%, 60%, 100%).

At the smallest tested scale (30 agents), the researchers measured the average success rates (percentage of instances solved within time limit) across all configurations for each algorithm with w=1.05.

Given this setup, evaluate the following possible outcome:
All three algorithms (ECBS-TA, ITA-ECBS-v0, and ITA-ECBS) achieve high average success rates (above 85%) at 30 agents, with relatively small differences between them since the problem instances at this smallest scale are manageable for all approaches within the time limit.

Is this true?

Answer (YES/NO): YES